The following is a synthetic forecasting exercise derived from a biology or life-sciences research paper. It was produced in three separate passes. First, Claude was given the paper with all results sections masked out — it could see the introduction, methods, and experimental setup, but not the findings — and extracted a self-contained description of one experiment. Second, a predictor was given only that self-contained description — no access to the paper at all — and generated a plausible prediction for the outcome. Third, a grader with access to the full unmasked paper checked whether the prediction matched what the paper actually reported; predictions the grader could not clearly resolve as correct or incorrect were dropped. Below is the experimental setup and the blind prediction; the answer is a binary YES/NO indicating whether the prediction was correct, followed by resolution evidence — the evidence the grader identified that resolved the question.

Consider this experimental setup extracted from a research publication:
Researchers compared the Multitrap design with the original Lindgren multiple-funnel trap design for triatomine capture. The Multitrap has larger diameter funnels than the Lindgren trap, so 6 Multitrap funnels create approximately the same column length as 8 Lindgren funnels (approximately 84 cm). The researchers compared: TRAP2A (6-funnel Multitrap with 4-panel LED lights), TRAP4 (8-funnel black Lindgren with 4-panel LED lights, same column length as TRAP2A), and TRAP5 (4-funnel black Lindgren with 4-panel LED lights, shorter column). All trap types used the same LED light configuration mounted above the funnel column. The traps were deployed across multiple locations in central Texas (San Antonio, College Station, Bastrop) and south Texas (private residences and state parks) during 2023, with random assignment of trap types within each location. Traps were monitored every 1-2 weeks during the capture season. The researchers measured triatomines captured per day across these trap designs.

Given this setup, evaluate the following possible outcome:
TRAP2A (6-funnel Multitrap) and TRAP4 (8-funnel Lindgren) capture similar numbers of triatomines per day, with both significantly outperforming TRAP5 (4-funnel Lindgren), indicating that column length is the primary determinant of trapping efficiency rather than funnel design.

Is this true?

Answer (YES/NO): NO